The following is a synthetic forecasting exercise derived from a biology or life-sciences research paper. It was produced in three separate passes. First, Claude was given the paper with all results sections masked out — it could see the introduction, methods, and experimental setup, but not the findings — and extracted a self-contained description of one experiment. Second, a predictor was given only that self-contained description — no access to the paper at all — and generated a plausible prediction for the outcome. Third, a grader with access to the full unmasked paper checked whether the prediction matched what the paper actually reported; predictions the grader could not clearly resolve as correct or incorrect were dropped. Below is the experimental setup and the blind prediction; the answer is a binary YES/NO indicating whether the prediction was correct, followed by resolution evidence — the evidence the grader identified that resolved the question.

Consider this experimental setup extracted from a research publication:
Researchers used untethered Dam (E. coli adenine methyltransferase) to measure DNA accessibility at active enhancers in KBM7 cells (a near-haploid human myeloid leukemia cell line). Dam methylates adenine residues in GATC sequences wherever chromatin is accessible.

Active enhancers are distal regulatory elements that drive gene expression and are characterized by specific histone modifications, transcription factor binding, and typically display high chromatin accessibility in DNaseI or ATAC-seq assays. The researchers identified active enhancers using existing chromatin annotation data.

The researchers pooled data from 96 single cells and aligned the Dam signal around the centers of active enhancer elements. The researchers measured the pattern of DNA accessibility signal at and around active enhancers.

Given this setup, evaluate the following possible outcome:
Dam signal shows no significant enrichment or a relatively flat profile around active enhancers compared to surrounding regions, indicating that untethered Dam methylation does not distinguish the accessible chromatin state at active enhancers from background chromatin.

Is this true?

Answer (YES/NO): NO